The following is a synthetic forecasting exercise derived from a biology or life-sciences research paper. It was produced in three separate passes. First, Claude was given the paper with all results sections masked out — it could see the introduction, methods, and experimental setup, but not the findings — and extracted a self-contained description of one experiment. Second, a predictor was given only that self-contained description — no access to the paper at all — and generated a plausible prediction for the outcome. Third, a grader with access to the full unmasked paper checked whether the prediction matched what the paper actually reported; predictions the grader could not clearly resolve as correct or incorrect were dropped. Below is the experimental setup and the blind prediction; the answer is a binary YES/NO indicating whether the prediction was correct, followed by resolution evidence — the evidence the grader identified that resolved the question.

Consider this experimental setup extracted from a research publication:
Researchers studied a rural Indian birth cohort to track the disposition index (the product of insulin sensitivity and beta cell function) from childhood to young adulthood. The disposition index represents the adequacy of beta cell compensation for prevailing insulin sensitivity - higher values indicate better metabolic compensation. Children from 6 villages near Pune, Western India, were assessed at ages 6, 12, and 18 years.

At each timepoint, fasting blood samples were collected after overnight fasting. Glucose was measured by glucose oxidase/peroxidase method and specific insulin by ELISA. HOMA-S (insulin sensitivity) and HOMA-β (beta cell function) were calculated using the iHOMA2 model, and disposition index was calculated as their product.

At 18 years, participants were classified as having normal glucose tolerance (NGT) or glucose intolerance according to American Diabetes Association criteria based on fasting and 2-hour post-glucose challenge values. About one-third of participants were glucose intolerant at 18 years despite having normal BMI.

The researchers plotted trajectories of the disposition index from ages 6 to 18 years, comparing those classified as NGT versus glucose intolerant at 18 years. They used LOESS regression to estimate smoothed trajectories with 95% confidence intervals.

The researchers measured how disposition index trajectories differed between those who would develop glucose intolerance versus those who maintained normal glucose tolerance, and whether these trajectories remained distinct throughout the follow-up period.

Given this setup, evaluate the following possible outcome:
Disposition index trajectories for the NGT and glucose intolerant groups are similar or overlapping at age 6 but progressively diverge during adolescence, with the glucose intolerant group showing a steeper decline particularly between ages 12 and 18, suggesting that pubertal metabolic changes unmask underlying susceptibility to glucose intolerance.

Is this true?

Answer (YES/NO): NO